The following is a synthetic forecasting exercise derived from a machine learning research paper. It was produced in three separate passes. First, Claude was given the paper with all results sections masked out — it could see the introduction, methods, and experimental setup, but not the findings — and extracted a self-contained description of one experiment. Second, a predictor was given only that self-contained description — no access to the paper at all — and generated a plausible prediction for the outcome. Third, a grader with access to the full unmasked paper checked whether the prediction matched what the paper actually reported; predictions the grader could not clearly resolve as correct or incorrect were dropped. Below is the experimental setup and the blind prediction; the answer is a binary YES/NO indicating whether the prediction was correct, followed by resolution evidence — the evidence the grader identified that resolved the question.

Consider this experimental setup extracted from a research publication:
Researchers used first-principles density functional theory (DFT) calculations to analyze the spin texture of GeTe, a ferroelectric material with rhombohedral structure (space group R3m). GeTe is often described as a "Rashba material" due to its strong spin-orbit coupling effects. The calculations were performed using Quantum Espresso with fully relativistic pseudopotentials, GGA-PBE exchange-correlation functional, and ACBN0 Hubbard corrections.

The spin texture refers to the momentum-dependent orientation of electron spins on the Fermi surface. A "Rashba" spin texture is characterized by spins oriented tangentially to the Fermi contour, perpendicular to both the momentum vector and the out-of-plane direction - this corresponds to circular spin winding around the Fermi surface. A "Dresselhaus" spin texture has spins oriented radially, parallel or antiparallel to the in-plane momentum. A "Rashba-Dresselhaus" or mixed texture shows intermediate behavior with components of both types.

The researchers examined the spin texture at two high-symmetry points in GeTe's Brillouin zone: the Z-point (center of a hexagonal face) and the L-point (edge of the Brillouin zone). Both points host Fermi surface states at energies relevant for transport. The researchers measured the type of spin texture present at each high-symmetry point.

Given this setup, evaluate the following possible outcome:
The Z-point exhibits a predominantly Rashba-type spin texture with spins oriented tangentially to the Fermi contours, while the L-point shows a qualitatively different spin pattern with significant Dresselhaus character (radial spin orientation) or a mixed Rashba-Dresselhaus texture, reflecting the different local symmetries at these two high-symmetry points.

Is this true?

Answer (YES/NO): YES